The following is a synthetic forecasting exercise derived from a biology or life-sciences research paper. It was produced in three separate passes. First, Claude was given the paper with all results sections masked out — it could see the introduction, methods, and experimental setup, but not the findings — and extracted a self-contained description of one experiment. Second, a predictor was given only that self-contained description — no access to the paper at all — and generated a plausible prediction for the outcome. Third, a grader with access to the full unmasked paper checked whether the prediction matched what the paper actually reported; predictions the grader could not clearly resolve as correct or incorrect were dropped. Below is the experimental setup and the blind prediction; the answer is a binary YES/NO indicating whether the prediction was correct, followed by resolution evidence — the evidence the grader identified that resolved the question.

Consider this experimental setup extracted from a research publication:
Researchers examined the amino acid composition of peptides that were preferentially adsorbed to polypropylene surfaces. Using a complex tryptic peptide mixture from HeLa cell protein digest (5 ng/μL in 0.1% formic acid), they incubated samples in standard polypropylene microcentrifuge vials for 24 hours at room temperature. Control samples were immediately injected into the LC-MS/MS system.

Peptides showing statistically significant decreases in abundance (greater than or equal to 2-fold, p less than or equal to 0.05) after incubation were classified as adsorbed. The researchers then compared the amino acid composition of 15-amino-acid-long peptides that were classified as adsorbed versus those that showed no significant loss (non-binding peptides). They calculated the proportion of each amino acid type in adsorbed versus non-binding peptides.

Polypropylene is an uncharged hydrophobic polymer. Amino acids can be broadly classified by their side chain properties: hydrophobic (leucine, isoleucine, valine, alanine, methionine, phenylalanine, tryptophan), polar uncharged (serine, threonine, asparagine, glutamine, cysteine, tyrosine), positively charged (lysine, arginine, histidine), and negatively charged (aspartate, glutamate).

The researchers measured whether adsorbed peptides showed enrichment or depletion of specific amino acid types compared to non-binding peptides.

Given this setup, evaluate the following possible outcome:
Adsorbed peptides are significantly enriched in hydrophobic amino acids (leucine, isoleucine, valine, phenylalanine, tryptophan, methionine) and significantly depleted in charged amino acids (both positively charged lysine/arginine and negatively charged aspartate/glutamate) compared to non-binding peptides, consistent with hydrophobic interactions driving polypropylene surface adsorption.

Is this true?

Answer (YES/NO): NO